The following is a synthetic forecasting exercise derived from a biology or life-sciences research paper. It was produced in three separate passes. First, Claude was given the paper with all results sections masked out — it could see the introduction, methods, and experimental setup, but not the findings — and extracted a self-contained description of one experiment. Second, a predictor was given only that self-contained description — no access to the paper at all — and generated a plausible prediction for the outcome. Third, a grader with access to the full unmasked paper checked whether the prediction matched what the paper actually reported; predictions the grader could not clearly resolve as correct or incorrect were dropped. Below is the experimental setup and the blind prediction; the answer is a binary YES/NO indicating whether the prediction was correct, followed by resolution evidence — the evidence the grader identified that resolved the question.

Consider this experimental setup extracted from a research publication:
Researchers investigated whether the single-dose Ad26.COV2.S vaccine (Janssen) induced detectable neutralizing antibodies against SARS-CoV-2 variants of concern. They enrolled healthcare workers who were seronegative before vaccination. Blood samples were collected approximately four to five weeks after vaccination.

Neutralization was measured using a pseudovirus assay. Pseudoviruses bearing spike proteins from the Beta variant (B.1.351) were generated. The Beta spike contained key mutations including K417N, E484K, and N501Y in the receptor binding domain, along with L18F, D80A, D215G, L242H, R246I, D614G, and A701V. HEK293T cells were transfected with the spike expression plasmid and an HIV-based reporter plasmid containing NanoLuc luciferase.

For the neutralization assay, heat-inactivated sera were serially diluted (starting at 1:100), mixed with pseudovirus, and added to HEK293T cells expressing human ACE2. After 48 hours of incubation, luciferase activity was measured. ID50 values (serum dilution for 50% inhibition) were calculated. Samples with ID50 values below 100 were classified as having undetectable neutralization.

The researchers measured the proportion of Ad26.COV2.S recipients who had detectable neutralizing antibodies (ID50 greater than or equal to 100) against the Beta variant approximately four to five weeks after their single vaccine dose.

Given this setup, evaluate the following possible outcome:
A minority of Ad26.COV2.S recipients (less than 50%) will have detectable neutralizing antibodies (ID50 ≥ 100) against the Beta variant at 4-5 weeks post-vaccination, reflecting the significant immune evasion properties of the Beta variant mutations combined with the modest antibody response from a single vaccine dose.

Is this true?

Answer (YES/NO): YES